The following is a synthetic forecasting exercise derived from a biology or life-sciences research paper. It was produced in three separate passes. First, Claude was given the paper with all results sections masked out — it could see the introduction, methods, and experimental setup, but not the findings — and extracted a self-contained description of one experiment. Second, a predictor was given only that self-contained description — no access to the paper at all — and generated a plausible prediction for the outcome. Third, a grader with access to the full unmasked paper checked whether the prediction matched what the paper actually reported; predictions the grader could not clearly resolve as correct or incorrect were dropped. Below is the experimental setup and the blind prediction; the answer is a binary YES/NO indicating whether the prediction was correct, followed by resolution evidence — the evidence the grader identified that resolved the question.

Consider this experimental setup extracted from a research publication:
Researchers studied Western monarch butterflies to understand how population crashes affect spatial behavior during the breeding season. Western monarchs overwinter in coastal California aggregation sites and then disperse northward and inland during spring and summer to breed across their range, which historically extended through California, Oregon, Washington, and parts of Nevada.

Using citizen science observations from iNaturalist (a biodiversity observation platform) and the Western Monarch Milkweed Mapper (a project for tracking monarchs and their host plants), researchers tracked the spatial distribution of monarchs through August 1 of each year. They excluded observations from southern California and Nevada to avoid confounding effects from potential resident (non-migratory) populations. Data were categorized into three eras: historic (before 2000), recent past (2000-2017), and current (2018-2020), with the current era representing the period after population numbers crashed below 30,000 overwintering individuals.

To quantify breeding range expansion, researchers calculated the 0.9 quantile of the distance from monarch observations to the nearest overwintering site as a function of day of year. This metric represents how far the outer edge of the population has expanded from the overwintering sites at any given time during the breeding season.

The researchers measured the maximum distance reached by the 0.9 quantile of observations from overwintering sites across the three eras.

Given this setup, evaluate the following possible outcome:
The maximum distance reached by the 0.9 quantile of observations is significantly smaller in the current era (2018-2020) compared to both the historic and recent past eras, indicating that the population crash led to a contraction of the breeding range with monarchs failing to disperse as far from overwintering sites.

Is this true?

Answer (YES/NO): YES